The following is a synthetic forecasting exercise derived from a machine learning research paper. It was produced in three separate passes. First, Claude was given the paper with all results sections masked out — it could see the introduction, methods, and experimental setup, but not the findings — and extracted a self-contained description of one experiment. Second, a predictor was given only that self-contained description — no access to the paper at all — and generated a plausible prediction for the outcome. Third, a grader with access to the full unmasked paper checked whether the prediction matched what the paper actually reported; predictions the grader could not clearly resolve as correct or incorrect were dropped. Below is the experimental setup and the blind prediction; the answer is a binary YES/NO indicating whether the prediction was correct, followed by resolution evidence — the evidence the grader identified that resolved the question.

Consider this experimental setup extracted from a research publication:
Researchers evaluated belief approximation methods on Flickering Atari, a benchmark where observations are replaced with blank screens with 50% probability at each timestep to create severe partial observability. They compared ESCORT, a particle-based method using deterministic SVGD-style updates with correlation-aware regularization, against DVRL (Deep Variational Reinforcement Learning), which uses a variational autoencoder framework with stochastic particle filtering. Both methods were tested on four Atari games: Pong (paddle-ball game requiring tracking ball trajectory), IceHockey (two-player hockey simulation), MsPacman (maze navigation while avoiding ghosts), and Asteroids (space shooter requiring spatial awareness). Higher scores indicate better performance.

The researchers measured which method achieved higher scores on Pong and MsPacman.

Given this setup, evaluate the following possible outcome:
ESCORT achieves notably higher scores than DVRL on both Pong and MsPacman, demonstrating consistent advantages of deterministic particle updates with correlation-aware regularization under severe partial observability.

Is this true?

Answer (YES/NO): NO